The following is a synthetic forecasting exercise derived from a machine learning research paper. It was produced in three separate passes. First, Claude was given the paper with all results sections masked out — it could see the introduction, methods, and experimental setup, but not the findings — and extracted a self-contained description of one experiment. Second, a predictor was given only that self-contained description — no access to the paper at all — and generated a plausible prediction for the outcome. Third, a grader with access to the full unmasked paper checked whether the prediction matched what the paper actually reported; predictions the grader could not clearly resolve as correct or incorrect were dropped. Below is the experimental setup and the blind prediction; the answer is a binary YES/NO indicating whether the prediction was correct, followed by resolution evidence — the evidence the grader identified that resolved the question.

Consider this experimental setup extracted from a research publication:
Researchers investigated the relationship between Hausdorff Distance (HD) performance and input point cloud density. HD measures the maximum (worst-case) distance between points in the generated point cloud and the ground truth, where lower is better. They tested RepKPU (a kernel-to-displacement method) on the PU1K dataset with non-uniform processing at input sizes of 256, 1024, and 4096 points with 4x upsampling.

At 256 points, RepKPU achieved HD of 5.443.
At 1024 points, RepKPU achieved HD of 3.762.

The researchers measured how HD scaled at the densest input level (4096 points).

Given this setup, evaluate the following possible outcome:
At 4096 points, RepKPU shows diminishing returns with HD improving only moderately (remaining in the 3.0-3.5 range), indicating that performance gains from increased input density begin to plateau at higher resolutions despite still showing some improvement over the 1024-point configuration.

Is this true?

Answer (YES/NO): NO